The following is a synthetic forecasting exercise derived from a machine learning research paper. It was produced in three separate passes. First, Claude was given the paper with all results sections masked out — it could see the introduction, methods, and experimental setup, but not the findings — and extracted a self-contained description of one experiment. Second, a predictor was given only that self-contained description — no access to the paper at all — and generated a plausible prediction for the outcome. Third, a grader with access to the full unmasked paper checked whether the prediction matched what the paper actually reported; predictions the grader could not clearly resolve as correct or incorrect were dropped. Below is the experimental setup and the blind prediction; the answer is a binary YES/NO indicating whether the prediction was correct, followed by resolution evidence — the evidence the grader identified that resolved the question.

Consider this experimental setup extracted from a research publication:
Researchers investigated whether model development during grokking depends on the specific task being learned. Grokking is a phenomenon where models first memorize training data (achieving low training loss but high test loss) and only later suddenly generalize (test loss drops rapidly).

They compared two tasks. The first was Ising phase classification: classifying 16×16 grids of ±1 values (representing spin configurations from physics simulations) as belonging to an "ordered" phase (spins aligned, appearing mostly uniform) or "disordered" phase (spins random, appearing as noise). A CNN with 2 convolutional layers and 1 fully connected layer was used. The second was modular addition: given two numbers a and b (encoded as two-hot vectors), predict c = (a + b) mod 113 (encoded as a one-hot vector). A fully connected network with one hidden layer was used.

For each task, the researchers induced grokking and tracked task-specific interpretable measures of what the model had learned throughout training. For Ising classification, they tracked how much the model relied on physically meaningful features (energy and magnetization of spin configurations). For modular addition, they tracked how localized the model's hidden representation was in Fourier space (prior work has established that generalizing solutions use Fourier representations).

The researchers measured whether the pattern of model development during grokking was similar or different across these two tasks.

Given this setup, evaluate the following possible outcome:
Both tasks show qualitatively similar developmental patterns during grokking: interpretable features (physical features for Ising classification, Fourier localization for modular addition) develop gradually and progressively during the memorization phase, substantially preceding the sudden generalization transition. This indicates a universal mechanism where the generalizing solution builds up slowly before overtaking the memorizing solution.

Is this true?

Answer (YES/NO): NO